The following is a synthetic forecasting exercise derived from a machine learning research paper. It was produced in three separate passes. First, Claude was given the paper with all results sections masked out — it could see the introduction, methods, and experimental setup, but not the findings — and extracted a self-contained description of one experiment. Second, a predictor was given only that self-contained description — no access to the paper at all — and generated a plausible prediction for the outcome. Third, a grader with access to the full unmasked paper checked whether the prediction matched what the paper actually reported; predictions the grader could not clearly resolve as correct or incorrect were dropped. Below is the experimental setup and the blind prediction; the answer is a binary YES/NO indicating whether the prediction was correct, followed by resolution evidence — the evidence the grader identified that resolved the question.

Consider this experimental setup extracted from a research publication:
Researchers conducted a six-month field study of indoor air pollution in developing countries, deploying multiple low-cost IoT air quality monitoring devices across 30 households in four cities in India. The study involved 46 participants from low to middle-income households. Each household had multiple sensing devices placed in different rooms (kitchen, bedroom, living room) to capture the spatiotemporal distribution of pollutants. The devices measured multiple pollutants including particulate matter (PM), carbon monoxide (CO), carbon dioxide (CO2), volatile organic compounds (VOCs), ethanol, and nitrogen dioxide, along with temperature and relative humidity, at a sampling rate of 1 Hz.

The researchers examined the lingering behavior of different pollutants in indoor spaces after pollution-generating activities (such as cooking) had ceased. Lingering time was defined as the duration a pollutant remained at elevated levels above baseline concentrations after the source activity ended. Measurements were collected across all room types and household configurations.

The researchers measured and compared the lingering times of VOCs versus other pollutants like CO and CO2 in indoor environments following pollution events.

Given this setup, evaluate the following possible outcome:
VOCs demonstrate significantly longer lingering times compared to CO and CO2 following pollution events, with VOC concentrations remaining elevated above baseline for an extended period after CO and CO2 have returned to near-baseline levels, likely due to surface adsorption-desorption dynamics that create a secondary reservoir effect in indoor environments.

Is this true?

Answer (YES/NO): YES